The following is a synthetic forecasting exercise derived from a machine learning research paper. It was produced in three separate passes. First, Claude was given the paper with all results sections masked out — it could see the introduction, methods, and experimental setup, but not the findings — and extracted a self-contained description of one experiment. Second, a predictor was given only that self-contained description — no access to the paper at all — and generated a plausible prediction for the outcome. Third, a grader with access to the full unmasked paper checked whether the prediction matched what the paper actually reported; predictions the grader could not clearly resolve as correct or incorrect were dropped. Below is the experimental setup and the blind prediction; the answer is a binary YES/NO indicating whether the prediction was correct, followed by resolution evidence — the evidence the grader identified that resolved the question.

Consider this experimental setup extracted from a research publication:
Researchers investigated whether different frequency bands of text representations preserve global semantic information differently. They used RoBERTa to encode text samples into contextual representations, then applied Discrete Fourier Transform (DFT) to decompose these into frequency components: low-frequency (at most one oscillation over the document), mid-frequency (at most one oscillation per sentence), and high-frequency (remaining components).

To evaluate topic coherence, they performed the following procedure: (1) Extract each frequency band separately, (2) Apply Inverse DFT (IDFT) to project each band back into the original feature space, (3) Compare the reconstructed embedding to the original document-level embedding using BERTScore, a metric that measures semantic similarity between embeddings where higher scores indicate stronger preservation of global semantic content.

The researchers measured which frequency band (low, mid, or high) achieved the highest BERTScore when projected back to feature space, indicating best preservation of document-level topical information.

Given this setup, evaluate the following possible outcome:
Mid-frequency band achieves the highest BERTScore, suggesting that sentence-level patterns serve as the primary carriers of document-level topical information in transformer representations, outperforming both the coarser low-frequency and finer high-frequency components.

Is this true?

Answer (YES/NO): NO